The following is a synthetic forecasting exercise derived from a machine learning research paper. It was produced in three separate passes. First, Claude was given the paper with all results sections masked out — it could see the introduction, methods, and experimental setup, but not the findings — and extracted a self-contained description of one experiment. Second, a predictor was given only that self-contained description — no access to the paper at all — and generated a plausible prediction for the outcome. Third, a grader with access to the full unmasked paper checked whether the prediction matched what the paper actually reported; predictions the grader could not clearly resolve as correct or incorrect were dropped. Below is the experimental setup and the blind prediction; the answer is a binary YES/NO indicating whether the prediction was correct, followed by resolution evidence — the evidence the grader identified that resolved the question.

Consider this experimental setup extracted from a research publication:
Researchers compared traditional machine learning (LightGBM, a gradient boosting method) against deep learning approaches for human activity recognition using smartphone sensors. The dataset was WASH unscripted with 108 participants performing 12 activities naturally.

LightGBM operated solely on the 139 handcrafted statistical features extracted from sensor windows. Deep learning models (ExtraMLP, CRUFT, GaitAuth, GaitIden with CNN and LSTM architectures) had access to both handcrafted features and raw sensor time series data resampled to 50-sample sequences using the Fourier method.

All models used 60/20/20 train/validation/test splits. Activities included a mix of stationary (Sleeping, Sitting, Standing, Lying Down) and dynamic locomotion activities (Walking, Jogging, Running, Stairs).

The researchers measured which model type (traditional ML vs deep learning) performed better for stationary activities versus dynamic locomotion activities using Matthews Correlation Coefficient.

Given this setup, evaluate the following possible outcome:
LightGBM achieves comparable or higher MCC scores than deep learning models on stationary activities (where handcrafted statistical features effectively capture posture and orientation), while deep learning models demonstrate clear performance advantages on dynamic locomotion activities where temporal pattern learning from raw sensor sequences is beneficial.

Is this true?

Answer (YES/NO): NO